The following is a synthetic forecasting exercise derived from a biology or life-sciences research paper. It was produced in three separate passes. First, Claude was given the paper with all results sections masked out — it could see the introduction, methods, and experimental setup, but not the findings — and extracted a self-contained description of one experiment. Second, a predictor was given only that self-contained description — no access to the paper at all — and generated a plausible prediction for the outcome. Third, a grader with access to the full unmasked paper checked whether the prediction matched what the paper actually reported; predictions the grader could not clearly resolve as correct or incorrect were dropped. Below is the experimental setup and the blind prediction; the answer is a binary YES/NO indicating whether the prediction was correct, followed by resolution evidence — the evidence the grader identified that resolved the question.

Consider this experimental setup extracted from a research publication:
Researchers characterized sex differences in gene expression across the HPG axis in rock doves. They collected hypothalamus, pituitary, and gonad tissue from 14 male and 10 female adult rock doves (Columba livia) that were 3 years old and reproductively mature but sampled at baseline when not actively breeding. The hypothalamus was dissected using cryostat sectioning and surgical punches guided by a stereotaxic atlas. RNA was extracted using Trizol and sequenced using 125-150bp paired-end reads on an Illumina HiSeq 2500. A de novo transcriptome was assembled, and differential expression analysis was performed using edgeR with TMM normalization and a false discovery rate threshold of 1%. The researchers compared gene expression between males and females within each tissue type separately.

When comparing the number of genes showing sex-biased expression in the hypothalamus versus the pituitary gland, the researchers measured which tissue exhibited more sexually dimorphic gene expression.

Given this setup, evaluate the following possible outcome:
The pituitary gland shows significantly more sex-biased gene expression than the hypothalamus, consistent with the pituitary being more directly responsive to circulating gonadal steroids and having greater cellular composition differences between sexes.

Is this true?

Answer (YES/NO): YES